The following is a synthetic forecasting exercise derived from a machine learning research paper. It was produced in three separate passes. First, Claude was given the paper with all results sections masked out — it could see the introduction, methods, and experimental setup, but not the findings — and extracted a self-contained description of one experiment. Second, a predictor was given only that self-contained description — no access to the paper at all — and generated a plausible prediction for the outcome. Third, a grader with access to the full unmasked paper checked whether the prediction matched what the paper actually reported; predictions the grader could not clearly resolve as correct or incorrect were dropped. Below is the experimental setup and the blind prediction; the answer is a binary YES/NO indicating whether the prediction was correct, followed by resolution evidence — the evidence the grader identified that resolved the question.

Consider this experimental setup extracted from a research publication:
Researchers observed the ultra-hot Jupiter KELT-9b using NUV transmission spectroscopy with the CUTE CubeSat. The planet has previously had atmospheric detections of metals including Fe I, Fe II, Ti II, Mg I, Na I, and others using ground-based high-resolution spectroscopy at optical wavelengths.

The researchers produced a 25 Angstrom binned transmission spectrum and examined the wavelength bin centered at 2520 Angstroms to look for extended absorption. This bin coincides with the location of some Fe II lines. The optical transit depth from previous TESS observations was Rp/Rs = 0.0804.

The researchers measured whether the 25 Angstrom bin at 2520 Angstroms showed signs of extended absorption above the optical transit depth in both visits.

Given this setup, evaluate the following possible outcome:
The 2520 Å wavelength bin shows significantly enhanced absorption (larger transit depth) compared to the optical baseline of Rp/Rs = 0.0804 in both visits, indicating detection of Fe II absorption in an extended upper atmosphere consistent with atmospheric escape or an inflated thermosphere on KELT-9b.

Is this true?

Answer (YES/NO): NO